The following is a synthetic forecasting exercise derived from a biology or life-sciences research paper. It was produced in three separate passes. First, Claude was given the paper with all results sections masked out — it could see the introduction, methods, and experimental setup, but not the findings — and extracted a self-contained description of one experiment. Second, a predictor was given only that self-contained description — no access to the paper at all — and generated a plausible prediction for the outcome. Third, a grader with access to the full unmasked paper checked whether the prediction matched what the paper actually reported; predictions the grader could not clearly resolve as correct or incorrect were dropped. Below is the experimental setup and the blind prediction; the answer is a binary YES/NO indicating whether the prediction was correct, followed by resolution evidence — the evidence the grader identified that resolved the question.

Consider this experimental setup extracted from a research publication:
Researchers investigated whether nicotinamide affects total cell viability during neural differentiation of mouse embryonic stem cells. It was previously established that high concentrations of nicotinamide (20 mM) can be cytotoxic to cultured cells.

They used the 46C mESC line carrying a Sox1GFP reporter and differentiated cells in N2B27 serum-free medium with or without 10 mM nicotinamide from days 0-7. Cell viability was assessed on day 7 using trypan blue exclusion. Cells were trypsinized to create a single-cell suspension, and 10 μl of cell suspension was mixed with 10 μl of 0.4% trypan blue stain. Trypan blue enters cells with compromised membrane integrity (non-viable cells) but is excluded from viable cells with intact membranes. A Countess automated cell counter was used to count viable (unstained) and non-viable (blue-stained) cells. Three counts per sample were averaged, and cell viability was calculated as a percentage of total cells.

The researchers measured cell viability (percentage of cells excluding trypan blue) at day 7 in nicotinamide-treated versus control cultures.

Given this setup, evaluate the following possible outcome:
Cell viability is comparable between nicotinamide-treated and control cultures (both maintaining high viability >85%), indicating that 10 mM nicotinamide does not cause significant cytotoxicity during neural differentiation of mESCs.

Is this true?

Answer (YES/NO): NO